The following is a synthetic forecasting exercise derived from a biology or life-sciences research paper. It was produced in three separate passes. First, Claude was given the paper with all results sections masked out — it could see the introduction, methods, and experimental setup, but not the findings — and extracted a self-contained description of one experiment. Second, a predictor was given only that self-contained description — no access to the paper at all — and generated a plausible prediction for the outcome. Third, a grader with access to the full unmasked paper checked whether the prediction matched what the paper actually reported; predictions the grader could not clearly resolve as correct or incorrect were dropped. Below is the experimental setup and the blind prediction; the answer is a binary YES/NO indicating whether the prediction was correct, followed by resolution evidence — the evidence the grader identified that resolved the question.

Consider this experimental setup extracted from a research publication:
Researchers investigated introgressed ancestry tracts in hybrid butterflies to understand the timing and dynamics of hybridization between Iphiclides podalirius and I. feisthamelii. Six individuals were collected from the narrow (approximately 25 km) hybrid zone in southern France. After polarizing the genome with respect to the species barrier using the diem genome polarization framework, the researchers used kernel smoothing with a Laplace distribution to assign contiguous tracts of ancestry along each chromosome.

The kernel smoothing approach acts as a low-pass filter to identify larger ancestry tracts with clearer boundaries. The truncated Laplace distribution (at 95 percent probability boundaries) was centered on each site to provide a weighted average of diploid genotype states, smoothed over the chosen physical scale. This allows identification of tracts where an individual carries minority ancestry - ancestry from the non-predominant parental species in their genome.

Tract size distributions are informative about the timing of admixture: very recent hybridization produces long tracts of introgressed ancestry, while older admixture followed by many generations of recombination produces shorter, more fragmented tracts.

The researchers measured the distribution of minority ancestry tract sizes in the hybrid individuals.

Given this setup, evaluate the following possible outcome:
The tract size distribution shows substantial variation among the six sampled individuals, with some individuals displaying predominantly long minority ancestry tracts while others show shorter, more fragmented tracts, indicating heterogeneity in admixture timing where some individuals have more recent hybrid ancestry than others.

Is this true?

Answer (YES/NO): NO